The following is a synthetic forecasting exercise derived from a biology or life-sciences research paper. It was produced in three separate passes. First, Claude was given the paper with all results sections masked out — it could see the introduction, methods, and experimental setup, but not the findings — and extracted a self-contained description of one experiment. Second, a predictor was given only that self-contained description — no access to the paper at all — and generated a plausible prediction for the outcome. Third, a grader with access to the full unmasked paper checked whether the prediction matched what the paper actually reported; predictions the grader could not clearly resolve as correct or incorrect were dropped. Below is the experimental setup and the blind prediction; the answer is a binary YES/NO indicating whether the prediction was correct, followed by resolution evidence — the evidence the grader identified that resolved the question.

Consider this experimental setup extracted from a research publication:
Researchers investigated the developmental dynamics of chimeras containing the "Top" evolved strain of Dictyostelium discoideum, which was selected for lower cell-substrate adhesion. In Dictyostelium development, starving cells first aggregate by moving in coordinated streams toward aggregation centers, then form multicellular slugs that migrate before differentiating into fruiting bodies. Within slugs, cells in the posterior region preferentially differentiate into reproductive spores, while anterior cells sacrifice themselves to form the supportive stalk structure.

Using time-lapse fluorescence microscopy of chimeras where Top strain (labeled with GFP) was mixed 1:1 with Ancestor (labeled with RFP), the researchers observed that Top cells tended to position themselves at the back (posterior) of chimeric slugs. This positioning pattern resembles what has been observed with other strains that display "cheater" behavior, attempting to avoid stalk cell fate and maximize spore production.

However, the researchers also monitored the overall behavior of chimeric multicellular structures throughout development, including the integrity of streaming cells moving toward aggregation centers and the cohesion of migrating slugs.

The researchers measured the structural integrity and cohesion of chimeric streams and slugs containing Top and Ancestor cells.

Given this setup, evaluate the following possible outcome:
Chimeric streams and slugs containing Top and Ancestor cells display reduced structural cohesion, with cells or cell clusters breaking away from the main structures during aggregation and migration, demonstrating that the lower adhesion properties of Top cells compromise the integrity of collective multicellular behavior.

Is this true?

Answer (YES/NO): YES